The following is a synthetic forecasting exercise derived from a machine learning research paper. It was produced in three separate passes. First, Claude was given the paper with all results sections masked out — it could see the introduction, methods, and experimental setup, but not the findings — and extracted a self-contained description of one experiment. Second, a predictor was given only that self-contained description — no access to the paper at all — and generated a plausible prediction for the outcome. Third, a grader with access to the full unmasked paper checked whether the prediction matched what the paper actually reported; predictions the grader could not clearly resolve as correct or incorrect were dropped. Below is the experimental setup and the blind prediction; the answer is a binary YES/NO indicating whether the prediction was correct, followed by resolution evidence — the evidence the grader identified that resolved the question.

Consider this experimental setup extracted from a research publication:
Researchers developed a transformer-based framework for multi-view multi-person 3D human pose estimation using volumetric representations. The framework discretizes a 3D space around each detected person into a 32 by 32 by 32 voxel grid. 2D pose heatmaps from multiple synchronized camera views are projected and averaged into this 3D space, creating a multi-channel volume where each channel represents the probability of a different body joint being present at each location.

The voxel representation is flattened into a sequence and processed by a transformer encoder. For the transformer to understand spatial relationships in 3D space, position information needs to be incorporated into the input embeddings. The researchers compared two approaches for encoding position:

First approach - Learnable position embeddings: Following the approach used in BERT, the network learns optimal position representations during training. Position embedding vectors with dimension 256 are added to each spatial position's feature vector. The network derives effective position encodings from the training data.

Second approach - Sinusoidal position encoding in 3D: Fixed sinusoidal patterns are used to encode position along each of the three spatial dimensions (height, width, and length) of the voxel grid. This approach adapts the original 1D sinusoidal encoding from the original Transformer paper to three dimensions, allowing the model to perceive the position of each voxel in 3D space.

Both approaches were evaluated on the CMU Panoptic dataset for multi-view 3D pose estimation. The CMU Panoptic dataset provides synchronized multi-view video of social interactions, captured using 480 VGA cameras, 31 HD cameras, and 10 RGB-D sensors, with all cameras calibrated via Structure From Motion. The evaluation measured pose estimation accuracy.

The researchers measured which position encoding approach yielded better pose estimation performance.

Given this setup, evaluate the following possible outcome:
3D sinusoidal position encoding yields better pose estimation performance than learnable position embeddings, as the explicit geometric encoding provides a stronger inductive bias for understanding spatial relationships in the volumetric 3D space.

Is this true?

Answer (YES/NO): NO